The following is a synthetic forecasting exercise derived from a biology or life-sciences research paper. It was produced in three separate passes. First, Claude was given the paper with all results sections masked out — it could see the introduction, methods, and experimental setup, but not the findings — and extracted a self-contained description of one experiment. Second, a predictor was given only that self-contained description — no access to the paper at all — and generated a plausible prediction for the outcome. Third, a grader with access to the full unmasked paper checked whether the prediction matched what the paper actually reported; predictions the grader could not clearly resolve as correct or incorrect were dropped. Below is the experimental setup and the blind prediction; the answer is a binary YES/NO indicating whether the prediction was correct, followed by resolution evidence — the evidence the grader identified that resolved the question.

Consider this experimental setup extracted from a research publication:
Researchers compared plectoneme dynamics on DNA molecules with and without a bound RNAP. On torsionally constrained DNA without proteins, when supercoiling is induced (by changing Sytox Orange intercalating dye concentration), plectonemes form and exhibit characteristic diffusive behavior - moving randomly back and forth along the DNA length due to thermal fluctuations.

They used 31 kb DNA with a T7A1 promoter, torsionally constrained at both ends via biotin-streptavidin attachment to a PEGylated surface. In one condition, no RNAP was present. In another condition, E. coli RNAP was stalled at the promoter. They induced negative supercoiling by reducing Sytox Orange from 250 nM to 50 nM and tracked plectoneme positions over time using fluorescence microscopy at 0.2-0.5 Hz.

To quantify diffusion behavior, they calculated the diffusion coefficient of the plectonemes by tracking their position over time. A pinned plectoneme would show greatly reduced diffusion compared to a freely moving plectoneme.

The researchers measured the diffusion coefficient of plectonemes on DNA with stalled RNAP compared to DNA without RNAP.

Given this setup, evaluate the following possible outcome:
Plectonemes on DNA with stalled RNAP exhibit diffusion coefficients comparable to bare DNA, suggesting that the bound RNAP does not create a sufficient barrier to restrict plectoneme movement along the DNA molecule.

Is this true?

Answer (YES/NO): NO